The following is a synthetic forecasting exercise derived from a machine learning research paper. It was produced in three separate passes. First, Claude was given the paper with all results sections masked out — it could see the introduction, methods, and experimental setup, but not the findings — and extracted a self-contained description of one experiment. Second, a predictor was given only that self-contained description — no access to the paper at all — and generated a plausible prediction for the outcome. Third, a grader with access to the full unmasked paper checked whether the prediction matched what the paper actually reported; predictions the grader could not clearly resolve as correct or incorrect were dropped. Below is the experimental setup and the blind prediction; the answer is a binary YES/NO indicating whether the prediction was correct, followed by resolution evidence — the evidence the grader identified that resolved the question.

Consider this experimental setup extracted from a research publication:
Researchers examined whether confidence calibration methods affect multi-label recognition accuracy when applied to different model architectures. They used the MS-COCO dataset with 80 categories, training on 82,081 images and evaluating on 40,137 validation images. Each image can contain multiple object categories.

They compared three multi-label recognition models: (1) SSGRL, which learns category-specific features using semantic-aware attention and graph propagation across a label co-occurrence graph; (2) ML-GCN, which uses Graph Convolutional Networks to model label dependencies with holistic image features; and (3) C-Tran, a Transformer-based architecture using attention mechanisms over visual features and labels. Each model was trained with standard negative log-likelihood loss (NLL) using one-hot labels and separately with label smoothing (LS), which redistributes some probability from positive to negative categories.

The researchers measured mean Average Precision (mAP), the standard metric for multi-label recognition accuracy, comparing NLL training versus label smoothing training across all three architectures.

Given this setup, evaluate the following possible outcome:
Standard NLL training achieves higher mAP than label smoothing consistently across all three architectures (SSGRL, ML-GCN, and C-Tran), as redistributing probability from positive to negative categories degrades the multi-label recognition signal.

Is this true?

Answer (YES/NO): NO